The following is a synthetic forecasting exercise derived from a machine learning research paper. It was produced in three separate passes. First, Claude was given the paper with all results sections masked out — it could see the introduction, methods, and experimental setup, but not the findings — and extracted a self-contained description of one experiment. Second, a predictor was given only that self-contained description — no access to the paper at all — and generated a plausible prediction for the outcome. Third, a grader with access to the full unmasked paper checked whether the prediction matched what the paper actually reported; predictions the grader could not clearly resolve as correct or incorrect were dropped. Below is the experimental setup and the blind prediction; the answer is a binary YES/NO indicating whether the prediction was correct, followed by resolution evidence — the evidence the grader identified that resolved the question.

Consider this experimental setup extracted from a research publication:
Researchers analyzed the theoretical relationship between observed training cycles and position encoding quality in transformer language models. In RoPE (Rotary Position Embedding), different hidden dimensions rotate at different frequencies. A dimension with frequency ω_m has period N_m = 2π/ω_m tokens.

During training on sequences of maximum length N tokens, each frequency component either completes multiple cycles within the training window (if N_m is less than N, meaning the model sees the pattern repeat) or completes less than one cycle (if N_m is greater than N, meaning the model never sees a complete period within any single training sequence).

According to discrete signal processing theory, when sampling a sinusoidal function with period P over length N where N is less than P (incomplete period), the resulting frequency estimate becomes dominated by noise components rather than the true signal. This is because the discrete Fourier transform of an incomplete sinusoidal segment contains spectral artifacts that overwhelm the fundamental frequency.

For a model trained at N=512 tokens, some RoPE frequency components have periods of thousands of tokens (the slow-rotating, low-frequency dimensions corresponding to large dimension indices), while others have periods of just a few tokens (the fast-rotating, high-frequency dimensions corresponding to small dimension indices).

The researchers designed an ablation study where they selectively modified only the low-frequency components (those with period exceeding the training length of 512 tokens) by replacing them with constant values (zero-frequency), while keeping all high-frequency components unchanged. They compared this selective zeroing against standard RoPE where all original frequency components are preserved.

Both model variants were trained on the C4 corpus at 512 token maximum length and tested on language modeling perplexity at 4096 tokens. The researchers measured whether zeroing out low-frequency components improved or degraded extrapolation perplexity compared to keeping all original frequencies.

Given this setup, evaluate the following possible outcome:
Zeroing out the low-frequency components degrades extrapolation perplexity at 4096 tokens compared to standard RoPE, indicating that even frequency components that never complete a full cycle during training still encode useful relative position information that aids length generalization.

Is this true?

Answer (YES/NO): NO